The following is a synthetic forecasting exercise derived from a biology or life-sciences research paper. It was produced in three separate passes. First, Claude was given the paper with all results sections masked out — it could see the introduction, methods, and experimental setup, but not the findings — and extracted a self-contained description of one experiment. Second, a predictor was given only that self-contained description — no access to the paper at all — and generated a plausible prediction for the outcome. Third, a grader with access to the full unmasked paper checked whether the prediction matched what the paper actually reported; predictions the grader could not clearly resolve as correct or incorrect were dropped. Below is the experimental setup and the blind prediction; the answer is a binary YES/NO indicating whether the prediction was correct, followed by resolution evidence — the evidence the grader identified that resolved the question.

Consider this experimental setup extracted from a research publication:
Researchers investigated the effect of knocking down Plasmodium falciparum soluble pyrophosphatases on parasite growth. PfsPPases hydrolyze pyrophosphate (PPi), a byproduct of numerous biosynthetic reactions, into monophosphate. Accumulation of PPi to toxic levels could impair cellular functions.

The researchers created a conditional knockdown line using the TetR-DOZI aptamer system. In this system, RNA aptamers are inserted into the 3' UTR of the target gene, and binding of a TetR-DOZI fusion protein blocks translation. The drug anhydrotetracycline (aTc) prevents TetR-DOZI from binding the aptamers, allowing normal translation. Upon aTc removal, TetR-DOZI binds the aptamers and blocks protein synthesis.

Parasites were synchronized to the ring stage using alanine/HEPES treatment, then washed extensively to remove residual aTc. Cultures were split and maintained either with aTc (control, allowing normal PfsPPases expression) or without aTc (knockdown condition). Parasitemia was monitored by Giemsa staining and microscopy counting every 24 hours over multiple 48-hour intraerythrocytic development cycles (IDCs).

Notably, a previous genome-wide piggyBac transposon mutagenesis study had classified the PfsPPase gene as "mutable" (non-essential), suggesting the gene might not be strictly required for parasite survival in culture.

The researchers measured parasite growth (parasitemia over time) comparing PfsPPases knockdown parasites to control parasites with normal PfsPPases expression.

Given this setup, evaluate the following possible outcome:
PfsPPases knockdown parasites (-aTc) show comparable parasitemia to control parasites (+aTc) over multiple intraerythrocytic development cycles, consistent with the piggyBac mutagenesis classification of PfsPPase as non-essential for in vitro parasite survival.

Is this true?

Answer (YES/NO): NO